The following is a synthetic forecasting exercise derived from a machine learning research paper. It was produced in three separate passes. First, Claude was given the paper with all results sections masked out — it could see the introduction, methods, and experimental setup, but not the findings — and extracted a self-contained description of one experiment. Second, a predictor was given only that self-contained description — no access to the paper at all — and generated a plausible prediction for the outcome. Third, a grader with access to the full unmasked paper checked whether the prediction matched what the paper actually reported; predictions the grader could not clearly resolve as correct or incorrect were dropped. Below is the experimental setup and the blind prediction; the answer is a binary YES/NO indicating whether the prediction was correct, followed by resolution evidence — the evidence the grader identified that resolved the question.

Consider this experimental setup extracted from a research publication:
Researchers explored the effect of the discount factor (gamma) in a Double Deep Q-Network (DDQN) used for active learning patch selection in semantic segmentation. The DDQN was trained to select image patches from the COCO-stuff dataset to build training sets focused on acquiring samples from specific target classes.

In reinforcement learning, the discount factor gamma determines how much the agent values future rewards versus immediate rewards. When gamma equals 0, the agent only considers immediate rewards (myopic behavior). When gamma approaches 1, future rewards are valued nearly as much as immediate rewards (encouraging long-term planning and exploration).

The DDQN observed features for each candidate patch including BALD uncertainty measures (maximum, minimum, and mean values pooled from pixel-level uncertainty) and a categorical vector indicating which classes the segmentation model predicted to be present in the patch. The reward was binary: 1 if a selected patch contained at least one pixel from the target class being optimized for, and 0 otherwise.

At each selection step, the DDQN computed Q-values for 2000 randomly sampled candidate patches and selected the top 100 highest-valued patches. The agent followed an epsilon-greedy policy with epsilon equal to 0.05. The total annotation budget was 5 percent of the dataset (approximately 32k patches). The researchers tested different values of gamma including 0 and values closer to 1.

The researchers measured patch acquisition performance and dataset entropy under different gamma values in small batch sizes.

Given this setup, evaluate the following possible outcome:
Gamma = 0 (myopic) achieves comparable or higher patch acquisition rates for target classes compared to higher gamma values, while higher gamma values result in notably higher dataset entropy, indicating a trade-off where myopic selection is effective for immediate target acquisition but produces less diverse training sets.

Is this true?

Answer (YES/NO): YES